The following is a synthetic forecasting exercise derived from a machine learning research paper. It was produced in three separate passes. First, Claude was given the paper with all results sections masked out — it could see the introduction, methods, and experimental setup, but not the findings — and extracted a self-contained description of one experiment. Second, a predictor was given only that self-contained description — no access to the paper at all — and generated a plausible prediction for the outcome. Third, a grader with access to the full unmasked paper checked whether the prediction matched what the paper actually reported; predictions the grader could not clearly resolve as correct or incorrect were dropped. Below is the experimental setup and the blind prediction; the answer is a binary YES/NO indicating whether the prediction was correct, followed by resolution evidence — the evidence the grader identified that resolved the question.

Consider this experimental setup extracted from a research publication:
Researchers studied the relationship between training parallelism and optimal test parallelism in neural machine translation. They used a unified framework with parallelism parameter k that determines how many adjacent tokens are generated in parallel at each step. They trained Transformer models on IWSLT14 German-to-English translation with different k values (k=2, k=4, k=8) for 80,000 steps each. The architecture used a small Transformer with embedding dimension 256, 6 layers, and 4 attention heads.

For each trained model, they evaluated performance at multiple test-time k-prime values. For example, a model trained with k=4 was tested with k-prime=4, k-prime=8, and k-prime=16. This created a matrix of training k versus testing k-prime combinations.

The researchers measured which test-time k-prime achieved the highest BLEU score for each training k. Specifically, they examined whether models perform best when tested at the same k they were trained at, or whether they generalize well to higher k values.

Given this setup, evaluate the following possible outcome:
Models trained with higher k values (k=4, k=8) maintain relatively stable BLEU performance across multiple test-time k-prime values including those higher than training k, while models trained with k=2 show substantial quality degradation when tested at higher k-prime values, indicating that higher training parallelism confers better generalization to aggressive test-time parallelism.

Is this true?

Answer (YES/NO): NO